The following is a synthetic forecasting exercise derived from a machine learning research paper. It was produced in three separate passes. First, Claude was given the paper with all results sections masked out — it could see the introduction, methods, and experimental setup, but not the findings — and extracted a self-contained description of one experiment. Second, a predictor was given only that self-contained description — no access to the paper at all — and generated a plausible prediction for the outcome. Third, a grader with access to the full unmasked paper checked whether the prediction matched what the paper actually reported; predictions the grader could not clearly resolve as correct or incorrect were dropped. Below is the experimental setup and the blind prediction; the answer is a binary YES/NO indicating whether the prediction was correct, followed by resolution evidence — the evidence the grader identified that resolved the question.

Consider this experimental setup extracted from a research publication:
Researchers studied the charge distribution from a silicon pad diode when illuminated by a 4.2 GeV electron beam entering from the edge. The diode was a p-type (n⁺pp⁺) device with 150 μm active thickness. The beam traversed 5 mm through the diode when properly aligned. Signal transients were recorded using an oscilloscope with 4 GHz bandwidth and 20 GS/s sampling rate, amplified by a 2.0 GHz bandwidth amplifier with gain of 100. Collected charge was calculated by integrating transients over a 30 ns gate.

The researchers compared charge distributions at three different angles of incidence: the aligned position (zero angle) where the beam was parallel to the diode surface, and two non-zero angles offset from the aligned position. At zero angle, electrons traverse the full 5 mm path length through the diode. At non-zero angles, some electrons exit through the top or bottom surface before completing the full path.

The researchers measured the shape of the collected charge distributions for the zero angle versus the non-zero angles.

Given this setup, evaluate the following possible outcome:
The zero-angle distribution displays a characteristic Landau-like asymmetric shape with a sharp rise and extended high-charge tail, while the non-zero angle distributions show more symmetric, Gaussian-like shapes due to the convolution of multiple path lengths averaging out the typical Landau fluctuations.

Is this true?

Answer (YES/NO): NO